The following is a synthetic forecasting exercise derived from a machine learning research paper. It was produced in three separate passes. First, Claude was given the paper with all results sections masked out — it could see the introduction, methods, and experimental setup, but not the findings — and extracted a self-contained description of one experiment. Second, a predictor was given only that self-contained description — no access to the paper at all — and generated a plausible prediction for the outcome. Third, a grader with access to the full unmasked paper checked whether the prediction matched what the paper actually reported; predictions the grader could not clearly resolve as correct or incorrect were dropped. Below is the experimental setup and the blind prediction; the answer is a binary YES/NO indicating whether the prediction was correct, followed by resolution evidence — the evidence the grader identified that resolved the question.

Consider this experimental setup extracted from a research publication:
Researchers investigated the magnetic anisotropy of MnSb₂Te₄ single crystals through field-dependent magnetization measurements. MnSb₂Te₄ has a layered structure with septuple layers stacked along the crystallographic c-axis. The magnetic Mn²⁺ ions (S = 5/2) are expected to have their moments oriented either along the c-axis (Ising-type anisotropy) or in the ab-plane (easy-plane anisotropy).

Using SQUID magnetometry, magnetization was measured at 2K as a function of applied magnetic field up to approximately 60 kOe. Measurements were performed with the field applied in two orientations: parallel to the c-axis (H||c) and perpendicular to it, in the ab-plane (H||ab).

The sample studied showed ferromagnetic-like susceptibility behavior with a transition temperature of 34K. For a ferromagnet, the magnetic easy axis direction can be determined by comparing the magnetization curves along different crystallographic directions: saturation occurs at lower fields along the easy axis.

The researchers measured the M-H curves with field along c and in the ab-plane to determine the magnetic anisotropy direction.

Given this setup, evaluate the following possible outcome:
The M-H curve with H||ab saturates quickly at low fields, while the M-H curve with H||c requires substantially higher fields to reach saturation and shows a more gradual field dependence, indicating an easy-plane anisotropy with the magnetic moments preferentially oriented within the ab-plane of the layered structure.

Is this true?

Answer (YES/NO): NO